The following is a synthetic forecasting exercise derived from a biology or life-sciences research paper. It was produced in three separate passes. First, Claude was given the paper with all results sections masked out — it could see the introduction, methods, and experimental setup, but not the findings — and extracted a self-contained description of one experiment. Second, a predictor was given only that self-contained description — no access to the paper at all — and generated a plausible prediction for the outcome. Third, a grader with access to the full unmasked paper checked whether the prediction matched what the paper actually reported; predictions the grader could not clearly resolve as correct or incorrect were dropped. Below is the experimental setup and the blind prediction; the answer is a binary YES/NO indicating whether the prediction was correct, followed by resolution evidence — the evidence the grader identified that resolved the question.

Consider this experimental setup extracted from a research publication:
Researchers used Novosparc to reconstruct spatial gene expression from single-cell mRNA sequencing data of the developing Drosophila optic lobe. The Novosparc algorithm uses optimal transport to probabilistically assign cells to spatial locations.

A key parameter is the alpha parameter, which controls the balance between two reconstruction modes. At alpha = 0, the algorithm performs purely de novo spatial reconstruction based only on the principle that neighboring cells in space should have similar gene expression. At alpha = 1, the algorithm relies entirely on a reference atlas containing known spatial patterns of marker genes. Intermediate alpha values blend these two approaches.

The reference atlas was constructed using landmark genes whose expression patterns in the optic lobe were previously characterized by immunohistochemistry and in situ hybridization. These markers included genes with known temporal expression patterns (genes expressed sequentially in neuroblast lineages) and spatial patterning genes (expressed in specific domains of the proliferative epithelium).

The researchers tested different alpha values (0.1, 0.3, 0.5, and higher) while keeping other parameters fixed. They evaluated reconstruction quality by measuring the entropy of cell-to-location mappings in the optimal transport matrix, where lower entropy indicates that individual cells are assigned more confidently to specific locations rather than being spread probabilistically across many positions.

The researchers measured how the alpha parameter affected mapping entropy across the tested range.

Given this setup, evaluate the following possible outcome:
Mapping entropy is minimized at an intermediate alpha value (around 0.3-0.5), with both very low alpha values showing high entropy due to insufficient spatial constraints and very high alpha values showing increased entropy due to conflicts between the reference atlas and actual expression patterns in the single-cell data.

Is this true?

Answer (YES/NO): NO